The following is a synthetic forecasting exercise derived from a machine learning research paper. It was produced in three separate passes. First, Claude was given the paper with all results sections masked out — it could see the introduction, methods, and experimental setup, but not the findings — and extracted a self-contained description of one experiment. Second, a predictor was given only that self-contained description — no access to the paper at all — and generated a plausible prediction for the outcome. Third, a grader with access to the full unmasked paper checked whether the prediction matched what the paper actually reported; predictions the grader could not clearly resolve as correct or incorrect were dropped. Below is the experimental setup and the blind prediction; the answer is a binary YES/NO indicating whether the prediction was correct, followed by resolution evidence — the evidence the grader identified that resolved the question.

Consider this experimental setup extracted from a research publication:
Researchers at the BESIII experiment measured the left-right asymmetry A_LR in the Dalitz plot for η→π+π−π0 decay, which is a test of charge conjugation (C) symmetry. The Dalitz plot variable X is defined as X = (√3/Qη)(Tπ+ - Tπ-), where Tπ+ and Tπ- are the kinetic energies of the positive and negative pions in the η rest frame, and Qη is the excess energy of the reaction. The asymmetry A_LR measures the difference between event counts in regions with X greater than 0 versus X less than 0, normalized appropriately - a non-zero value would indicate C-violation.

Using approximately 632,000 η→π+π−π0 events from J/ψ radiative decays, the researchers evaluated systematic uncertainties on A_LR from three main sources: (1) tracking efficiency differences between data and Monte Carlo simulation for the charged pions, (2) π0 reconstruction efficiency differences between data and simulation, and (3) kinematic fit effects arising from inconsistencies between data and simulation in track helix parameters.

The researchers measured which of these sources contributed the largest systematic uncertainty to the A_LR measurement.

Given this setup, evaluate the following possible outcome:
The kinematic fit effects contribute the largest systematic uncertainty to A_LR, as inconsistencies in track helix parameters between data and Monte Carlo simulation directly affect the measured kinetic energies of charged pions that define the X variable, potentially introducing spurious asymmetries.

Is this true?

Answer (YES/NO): YES